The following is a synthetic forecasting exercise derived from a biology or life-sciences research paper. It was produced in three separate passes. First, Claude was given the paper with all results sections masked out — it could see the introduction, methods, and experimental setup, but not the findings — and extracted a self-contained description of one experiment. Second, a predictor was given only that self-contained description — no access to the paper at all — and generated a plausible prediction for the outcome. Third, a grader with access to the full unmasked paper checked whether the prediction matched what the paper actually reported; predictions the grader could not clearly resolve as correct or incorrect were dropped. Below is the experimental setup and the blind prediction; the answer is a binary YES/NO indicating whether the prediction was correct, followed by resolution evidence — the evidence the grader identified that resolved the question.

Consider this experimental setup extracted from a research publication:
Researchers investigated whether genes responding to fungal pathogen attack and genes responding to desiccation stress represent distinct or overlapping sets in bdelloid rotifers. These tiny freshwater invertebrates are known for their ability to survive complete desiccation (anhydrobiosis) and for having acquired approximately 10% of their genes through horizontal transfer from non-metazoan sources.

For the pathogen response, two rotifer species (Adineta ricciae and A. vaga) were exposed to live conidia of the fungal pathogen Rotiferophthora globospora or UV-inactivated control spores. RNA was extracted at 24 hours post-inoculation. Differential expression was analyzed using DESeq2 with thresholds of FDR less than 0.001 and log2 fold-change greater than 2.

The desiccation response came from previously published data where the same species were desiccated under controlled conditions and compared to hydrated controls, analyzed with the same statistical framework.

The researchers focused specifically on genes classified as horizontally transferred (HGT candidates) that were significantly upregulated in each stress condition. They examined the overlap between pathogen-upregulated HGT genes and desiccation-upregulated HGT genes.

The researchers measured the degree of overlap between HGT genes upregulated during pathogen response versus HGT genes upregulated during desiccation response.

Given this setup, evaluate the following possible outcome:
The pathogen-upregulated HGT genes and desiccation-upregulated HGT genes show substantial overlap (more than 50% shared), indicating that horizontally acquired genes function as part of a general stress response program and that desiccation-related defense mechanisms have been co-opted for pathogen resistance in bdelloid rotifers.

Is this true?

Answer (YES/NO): NO